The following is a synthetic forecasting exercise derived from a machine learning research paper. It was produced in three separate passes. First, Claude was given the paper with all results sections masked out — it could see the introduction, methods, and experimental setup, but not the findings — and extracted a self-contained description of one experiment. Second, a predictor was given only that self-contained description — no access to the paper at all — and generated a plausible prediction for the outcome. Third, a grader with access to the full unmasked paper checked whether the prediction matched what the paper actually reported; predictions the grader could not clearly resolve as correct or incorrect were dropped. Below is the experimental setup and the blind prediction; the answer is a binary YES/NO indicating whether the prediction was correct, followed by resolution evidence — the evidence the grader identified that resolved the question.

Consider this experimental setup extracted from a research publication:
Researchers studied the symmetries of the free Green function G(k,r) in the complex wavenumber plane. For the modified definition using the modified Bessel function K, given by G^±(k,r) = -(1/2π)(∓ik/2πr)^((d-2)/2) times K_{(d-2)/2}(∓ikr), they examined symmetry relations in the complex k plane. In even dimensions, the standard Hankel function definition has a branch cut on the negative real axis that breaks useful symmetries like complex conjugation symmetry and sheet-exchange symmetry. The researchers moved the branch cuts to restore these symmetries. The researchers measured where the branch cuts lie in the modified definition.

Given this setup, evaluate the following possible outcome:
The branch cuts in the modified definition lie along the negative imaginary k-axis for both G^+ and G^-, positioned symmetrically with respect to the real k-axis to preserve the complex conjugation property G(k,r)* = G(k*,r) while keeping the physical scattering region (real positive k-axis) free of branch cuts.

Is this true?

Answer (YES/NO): NO